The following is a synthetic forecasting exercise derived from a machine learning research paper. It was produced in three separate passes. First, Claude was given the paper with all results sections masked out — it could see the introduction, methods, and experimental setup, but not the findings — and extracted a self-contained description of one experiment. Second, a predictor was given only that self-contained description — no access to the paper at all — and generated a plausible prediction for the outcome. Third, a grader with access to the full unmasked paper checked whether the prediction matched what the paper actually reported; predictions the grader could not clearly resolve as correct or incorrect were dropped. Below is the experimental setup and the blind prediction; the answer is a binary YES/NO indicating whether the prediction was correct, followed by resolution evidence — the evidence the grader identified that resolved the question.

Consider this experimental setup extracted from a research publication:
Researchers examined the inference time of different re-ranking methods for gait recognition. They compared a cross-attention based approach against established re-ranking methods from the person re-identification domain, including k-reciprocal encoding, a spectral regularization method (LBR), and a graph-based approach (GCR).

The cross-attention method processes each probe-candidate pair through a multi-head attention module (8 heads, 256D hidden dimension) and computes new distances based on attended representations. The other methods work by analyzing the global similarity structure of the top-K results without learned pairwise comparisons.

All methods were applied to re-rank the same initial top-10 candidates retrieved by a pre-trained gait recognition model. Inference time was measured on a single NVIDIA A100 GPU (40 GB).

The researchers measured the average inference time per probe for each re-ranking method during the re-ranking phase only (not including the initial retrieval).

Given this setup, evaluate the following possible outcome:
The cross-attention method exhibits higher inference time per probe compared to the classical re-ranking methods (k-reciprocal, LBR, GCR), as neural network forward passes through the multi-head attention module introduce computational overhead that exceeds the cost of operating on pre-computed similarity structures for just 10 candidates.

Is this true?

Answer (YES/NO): NO